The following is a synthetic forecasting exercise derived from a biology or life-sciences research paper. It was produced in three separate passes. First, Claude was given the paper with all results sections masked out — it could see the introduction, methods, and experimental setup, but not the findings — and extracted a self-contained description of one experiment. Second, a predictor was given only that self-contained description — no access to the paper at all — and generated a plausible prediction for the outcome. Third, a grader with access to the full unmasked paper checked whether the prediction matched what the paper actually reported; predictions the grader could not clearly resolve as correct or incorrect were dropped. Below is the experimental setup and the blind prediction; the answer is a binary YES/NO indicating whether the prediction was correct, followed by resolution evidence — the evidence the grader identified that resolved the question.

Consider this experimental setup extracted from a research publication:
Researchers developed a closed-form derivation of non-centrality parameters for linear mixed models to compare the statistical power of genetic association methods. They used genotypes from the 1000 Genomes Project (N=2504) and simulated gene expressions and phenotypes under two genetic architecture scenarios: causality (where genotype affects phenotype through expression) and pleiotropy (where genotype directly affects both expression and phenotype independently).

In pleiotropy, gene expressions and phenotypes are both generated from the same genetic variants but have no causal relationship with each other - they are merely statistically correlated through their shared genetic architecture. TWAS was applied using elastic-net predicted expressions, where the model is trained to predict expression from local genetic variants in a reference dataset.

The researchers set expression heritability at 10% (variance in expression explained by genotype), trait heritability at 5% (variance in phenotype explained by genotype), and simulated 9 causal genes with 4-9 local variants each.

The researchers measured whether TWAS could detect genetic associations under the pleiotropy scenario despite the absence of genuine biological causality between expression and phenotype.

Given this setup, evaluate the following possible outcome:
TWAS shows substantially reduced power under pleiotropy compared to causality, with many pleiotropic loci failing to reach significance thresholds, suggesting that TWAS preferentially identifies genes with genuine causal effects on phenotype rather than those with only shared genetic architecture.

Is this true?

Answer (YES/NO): NO